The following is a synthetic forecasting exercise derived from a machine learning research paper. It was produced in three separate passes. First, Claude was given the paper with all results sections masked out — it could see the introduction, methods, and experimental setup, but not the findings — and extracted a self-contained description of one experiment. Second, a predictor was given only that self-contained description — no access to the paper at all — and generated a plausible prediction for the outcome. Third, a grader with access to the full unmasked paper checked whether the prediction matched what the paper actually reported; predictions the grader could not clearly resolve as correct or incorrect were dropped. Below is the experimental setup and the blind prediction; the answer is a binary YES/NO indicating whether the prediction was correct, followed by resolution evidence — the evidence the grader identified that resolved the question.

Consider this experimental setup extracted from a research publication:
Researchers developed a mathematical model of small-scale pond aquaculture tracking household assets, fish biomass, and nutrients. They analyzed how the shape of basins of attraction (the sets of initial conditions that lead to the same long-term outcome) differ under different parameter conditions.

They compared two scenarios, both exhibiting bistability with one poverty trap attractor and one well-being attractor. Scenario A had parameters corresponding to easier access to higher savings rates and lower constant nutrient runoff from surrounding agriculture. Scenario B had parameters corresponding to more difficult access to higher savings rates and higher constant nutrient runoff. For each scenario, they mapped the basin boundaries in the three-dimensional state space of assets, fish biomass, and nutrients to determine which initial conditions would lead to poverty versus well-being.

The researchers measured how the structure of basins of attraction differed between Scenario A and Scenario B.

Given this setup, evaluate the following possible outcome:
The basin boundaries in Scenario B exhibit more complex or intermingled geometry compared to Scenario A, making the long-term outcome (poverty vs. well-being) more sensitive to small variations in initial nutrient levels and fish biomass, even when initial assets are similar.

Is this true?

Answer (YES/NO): YES